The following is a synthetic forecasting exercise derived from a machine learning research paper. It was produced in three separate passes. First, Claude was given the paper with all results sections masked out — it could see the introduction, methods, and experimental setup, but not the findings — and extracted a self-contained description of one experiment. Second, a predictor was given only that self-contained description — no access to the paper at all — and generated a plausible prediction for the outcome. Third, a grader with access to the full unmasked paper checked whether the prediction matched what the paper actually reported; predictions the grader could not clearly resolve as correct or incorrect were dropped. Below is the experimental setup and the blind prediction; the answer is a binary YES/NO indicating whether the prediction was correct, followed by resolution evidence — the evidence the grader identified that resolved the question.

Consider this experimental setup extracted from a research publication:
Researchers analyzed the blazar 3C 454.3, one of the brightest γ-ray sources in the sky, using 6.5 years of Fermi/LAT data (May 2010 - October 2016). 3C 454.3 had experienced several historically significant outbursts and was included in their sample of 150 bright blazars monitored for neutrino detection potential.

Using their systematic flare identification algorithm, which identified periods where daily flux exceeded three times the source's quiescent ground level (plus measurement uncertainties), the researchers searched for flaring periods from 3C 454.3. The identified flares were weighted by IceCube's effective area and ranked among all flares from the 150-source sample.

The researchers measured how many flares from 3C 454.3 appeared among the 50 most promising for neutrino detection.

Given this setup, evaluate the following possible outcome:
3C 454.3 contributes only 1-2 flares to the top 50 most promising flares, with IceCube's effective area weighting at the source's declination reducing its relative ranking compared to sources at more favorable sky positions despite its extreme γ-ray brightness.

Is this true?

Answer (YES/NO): YES